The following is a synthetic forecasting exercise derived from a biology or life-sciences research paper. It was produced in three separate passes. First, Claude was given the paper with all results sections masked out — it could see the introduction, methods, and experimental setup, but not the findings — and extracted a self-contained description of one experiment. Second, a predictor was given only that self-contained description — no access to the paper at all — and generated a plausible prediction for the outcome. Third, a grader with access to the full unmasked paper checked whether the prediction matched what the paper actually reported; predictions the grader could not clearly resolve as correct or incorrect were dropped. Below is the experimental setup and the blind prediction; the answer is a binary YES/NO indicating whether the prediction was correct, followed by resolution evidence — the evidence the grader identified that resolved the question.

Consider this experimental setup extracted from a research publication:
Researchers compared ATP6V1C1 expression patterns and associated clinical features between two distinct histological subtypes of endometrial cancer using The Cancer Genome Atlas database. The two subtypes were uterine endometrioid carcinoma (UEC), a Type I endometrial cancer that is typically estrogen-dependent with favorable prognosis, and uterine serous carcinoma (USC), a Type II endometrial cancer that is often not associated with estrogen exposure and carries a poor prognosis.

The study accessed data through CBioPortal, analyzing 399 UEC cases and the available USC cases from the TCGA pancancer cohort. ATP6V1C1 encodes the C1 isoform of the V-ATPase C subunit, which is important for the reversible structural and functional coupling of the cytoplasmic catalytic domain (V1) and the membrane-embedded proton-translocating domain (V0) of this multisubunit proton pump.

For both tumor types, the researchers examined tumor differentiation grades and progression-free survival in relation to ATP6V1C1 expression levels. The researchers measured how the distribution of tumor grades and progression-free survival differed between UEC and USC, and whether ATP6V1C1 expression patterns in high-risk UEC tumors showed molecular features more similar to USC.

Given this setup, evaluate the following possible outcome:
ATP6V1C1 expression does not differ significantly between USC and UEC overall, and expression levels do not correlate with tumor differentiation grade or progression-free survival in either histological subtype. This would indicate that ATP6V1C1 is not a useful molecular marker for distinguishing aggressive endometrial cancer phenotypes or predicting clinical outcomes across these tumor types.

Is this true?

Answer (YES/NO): NO